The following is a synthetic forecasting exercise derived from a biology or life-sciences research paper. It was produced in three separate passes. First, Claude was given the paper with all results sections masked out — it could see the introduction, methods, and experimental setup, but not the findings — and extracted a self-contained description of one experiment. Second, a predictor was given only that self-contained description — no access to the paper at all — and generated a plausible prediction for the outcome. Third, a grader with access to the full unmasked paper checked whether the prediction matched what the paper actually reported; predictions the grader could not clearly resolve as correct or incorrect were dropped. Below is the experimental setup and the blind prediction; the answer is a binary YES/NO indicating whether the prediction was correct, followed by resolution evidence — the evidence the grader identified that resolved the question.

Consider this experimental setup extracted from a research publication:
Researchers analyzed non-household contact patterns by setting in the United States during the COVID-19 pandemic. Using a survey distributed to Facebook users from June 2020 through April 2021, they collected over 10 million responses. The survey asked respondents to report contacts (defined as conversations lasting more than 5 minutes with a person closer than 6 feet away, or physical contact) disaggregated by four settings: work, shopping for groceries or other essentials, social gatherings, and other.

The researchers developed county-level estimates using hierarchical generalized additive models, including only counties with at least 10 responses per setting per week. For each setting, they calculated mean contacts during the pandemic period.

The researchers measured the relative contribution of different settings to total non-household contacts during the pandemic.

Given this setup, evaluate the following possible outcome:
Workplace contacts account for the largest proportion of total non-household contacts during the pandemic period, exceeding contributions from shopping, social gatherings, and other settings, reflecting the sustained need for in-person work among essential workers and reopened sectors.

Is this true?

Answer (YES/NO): YES